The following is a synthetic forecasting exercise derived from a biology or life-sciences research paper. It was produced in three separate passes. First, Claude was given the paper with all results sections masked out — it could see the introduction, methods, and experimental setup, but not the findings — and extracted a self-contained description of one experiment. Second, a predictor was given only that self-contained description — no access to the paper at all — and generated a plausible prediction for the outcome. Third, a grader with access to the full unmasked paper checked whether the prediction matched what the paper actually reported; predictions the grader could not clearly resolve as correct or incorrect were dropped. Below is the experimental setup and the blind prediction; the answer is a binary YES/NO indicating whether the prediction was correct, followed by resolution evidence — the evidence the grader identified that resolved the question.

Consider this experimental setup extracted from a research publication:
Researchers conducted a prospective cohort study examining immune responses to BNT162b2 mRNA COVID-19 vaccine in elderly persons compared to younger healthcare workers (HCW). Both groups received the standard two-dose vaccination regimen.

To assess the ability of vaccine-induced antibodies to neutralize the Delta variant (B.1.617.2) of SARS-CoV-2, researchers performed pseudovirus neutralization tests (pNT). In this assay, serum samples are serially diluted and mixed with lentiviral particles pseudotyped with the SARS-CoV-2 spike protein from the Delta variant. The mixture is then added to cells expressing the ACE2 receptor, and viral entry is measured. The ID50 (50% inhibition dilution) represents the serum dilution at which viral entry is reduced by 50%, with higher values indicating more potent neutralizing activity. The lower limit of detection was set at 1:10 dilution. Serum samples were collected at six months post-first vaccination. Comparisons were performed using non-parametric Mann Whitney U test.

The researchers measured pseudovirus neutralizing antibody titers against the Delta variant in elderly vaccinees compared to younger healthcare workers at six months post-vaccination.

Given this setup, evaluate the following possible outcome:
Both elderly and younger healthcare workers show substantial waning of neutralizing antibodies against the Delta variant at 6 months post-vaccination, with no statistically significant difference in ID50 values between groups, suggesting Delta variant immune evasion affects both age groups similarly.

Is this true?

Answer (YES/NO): NO